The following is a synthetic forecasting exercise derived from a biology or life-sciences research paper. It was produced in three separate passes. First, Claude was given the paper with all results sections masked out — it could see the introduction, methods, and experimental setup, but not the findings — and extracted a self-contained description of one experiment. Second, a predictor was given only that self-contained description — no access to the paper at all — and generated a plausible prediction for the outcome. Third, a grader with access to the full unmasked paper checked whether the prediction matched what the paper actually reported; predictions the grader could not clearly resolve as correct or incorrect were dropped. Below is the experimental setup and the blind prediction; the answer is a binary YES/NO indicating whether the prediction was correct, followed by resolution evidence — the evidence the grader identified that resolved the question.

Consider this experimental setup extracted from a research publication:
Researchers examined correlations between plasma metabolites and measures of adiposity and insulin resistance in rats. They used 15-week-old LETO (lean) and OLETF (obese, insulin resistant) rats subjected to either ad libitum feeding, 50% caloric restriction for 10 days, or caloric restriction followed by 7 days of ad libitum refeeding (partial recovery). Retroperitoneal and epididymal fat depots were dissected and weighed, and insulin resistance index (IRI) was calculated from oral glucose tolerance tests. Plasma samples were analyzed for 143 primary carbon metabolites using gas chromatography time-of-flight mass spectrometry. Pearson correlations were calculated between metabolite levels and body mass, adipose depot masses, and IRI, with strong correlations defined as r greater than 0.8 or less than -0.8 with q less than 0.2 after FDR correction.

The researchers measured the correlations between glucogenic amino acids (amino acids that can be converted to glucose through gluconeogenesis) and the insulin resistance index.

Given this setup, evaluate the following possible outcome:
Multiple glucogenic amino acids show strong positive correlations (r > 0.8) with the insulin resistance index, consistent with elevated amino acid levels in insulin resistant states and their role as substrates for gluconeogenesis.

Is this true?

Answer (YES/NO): NO